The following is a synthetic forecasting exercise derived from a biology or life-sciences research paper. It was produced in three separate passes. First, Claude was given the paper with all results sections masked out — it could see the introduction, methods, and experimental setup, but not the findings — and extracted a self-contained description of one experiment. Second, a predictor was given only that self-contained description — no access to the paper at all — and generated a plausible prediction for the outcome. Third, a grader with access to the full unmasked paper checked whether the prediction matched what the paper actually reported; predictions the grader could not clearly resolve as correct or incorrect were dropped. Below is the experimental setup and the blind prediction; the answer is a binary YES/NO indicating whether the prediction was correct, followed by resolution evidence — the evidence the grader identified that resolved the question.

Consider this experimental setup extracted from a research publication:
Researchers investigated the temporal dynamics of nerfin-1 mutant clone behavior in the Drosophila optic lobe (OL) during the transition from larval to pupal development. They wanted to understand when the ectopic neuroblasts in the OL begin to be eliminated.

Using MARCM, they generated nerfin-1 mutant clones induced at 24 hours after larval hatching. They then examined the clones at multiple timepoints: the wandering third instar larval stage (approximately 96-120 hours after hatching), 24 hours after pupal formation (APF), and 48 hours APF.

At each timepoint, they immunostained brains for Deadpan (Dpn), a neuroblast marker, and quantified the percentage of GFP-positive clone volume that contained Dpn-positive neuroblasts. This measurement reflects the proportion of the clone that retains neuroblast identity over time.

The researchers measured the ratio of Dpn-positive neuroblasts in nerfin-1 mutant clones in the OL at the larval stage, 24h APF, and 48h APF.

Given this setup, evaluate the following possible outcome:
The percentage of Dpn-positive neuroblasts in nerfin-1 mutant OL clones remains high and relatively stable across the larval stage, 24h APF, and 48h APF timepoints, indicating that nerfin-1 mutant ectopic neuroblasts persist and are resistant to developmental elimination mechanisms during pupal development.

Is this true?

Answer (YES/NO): NO